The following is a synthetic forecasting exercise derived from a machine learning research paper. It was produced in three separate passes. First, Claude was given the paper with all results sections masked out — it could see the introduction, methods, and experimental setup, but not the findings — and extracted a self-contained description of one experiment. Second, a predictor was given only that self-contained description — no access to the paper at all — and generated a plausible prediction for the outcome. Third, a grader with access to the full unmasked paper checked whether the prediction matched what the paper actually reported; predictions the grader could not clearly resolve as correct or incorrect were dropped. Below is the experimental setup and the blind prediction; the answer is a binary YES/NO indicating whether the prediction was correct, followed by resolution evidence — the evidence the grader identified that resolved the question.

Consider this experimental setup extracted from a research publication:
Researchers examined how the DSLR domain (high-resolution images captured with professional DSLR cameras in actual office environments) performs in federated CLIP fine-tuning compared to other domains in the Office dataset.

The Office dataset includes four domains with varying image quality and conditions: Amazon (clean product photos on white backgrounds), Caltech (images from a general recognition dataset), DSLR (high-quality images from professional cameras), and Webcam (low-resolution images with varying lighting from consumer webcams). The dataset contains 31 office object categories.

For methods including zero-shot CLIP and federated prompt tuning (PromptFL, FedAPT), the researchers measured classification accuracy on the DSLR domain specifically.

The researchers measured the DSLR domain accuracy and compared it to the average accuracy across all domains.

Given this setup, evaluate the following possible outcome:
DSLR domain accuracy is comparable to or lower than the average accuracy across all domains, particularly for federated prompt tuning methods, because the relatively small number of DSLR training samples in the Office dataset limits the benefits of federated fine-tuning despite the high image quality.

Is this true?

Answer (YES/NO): NO